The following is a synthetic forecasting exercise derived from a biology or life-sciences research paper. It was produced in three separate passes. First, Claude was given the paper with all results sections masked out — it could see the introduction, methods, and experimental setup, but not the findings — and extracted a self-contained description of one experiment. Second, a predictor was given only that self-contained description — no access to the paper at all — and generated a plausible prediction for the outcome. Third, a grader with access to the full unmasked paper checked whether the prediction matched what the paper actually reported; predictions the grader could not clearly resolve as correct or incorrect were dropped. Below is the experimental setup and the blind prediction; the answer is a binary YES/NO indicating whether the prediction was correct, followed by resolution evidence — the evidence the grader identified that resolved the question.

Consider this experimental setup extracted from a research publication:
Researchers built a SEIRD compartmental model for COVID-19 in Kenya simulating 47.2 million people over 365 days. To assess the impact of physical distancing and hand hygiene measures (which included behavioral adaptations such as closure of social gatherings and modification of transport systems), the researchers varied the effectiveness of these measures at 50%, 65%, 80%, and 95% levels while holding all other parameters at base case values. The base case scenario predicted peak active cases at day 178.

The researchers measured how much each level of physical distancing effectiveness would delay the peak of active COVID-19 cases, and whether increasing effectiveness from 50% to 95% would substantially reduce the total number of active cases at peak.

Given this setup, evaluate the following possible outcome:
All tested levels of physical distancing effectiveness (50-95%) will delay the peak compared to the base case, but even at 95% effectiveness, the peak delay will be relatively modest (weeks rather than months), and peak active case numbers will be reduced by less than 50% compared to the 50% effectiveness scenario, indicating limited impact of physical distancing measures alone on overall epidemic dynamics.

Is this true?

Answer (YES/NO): NO